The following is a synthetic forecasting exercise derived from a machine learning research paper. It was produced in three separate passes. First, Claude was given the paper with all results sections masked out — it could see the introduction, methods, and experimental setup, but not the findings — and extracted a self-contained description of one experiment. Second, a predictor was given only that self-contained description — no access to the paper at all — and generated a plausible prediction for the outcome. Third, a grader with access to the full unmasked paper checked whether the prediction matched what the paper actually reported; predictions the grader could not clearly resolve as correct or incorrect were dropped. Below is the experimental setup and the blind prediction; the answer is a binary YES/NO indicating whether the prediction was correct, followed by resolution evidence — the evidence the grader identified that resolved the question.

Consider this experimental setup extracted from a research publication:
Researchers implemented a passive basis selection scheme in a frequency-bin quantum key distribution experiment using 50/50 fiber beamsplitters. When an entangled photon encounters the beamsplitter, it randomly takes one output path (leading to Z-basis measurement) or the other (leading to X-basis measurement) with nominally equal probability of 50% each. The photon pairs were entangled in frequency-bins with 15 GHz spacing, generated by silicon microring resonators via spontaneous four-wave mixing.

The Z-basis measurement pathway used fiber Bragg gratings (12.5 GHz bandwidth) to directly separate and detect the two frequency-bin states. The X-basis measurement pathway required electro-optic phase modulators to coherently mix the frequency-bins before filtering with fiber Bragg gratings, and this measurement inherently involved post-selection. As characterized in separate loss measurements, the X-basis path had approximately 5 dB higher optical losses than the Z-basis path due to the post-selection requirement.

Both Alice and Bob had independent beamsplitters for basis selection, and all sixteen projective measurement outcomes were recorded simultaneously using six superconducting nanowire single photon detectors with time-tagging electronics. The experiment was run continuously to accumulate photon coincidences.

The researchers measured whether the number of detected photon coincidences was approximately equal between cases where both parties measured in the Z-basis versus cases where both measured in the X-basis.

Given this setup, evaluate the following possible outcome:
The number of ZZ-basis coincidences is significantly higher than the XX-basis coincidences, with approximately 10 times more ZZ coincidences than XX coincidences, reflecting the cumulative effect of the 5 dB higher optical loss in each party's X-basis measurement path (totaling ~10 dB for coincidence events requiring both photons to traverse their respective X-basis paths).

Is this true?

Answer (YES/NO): YES